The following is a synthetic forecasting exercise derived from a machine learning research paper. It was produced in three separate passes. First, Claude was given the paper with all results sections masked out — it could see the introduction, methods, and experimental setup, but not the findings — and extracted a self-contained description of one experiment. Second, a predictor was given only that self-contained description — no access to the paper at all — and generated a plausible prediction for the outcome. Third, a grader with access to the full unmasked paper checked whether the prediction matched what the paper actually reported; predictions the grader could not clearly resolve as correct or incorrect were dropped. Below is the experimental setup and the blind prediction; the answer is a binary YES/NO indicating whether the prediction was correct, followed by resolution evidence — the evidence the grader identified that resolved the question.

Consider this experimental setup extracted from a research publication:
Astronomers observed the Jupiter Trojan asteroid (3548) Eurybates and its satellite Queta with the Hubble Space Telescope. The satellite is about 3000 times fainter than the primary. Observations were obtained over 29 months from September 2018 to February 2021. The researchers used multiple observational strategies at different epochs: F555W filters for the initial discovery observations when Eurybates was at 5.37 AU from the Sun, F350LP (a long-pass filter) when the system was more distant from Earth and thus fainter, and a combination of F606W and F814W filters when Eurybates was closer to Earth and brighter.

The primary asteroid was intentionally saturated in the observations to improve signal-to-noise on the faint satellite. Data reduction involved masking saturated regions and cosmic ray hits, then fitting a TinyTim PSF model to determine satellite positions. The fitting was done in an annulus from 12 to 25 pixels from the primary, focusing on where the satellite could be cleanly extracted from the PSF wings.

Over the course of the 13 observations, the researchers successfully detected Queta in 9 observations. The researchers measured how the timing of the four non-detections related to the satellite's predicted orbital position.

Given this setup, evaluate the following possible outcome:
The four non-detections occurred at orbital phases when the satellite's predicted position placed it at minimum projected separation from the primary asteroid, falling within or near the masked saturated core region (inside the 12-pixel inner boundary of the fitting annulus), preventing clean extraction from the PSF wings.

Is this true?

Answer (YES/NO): YES